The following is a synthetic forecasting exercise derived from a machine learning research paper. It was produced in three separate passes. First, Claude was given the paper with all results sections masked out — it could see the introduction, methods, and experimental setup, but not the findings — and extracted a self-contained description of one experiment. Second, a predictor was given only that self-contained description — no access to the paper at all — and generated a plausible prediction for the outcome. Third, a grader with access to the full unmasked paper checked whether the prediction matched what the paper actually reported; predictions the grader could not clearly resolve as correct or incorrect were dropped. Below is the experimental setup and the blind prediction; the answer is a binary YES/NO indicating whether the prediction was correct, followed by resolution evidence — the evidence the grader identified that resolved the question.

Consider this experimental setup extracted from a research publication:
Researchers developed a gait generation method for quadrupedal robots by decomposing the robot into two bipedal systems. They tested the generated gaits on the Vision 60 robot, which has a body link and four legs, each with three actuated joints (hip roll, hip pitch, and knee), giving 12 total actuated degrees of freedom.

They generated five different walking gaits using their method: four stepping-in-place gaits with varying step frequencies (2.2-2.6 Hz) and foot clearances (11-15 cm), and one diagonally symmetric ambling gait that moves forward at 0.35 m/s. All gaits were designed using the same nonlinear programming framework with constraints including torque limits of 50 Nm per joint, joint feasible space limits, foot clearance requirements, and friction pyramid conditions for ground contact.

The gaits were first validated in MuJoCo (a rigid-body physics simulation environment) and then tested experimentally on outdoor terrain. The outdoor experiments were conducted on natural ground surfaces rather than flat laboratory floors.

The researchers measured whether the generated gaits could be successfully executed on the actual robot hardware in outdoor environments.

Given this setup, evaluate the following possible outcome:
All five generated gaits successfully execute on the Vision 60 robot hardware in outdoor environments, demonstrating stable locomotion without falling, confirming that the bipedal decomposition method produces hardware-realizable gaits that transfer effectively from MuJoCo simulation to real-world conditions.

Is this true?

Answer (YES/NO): YES